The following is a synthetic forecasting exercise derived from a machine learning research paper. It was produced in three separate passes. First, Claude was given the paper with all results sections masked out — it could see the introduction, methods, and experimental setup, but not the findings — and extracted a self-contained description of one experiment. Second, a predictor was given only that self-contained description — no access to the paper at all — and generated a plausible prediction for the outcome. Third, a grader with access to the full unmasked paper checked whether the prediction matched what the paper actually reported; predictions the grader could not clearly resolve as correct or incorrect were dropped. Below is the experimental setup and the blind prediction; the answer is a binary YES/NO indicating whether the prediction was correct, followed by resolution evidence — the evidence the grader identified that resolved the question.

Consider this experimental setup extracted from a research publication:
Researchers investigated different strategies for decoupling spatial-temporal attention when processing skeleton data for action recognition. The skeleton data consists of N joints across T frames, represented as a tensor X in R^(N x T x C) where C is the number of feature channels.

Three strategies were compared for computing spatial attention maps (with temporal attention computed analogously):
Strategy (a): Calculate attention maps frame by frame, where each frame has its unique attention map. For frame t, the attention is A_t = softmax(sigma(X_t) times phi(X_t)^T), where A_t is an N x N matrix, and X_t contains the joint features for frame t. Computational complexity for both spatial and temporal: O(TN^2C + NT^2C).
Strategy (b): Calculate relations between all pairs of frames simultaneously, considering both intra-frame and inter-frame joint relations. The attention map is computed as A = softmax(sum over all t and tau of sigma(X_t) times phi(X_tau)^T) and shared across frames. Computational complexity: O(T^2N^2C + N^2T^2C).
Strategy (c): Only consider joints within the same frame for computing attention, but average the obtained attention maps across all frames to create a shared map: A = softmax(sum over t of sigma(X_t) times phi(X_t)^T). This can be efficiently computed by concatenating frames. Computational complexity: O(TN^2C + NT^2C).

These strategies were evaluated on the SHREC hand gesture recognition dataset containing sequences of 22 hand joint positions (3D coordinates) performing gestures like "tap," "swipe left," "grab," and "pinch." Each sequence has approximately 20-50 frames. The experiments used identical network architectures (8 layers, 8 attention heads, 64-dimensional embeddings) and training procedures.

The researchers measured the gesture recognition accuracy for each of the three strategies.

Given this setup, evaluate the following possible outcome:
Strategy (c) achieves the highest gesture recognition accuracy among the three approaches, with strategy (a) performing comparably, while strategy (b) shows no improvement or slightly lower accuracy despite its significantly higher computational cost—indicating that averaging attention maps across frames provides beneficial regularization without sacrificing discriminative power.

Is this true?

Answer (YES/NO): NO